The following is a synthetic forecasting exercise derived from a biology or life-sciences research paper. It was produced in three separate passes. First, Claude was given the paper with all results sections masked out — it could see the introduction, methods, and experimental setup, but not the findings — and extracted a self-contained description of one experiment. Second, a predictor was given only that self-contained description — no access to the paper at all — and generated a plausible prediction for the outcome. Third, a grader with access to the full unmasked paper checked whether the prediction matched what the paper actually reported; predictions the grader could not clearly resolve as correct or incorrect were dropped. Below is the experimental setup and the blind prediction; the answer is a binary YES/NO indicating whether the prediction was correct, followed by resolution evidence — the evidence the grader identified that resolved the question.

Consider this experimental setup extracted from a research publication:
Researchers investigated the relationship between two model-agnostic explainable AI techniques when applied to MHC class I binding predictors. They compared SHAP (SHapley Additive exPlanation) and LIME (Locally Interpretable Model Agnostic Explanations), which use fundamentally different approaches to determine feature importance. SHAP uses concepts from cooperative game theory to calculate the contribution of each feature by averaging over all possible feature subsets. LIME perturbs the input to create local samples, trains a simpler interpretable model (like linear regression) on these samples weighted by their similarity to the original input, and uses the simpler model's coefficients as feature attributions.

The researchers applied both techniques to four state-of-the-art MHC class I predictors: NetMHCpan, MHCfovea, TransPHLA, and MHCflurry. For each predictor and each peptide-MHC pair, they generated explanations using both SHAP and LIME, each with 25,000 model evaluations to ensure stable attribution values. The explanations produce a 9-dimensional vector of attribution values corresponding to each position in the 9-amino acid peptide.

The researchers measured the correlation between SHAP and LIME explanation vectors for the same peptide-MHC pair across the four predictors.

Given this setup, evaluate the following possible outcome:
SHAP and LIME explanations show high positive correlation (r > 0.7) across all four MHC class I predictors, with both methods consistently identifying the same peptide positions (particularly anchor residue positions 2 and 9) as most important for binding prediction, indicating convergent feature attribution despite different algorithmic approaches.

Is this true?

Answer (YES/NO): NO